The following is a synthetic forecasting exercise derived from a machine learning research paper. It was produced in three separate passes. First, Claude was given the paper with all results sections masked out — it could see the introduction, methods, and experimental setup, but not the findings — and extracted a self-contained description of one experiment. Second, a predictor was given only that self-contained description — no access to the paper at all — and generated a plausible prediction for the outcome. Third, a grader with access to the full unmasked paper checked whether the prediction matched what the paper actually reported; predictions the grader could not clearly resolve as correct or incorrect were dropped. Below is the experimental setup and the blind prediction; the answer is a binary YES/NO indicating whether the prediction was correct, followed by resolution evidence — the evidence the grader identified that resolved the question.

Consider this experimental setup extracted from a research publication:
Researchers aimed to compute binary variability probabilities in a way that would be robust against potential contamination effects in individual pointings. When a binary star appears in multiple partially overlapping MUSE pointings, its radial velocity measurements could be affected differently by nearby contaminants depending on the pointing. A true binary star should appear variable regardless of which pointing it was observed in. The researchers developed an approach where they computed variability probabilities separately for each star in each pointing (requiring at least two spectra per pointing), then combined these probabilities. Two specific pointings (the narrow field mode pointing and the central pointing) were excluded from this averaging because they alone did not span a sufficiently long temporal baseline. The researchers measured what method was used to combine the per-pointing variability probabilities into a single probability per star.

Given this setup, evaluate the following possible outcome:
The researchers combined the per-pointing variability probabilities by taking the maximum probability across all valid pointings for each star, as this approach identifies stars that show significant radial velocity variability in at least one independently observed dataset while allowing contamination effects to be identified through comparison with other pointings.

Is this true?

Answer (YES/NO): NO